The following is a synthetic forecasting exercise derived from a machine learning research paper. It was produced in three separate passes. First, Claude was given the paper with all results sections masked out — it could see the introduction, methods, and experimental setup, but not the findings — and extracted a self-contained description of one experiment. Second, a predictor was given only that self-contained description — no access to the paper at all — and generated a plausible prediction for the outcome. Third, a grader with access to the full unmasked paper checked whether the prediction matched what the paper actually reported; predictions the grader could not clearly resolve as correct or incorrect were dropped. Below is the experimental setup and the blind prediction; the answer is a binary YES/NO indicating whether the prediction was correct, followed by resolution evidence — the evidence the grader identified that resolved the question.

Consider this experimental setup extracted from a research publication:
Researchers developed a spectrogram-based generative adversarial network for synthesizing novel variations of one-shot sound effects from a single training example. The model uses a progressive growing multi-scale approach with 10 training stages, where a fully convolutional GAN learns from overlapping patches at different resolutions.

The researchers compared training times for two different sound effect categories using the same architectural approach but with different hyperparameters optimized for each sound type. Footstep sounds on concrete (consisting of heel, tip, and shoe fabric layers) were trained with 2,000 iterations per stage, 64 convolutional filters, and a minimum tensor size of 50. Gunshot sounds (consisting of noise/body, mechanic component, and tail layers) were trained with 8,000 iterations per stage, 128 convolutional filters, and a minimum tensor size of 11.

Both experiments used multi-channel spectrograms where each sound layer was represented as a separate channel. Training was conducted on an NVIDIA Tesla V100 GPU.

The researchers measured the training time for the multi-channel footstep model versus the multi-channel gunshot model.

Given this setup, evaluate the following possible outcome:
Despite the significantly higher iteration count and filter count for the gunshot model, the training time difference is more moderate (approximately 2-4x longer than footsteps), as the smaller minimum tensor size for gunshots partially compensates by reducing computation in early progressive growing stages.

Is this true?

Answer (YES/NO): NO